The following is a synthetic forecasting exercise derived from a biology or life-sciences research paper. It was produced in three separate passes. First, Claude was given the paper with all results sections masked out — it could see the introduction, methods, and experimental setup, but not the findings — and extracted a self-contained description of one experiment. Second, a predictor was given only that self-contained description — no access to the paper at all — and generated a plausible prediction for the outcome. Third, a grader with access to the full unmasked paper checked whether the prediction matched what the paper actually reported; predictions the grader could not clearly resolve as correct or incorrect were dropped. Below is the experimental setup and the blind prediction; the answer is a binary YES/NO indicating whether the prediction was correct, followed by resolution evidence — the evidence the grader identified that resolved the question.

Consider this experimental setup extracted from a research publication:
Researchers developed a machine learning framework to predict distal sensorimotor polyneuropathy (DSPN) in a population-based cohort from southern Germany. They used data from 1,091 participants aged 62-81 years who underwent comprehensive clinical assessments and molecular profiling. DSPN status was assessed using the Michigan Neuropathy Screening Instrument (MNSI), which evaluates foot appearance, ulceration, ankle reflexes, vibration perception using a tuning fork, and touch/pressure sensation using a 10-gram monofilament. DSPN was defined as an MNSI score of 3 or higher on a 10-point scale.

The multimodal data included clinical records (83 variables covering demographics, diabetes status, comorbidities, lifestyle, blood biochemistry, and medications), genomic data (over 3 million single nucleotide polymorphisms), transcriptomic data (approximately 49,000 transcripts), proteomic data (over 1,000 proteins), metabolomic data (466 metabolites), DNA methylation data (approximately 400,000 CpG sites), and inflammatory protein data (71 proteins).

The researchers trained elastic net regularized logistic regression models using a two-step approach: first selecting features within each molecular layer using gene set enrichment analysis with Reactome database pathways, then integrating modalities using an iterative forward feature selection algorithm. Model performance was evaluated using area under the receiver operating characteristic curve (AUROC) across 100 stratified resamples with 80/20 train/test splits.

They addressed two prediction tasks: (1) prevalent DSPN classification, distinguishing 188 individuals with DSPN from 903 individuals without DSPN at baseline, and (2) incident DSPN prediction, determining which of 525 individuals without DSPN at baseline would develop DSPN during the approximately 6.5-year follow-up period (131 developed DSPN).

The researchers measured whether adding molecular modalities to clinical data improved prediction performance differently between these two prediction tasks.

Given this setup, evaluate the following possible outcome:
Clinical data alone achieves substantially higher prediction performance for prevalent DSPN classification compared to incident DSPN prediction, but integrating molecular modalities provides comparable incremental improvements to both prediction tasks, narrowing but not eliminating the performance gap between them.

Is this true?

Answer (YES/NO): NO